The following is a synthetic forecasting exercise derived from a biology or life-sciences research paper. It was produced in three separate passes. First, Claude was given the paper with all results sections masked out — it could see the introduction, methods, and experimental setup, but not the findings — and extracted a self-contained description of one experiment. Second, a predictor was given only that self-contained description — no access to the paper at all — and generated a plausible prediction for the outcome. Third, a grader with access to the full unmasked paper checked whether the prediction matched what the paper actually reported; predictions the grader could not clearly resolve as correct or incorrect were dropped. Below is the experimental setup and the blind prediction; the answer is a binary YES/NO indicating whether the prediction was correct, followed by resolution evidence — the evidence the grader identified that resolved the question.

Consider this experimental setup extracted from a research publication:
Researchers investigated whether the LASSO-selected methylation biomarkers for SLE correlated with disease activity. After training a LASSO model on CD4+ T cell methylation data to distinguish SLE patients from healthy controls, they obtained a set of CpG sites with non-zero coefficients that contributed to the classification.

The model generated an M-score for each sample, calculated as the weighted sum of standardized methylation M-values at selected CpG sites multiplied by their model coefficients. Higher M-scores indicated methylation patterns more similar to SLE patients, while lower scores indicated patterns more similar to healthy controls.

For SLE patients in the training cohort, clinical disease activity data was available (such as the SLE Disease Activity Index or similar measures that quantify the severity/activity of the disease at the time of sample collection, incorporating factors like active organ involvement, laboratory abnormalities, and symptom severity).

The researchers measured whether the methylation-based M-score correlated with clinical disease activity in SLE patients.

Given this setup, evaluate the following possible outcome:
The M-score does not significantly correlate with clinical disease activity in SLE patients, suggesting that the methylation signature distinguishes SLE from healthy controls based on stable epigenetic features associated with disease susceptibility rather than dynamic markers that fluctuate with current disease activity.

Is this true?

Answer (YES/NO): NO